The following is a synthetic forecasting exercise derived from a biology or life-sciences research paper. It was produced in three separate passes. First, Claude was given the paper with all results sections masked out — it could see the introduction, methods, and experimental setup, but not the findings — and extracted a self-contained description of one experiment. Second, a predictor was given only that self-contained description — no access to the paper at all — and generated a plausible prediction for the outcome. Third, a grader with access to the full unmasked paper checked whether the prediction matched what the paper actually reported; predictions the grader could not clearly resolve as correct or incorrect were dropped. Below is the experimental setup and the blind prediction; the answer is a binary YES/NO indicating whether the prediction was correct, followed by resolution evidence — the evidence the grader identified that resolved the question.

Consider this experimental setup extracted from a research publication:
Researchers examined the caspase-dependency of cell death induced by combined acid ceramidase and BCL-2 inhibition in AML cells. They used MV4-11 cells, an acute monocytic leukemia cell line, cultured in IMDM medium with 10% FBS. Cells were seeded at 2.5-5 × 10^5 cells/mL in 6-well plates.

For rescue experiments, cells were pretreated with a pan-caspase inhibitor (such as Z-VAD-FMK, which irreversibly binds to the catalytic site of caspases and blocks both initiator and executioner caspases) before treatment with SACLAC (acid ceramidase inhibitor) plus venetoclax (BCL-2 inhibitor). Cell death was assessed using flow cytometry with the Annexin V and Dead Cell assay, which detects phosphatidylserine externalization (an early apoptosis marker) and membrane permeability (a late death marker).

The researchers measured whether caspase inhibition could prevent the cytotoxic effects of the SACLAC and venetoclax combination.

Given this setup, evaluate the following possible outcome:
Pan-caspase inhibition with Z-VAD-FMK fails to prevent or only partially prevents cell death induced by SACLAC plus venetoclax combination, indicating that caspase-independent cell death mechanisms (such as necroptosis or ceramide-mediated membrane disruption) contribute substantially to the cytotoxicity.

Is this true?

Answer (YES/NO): YES